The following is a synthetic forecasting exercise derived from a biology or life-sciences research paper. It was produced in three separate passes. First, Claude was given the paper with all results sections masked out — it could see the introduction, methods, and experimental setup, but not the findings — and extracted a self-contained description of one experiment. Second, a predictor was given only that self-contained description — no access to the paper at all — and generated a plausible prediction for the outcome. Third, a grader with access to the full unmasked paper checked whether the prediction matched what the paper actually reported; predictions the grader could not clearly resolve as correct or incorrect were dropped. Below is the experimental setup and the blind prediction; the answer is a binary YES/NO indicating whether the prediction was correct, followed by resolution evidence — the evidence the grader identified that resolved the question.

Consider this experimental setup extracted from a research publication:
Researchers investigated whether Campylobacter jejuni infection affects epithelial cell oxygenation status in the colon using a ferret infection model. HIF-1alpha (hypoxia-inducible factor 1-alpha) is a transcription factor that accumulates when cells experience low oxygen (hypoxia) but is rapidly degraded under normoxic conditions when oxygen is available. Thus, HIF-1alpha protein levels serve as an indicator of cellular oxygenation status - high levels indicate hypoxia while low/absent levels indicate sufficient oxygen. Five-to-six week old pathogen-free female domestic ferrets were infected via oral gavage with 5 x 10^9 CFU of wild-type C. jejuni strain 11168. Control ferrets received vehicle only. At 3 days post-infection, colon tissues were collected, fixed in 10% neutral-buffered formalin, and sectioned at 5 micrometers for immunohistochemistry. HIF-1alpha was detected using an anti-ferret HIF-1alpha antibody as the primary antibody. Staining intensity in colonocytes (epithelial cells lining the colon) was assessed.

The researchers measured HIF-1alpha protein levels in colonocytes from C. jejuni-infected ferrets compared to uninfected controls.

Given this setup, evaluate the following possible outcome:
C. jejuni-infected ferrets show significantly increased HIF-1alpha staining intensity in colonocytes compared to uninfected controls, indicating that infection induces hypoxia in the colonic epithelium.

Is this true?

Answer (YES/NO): NO